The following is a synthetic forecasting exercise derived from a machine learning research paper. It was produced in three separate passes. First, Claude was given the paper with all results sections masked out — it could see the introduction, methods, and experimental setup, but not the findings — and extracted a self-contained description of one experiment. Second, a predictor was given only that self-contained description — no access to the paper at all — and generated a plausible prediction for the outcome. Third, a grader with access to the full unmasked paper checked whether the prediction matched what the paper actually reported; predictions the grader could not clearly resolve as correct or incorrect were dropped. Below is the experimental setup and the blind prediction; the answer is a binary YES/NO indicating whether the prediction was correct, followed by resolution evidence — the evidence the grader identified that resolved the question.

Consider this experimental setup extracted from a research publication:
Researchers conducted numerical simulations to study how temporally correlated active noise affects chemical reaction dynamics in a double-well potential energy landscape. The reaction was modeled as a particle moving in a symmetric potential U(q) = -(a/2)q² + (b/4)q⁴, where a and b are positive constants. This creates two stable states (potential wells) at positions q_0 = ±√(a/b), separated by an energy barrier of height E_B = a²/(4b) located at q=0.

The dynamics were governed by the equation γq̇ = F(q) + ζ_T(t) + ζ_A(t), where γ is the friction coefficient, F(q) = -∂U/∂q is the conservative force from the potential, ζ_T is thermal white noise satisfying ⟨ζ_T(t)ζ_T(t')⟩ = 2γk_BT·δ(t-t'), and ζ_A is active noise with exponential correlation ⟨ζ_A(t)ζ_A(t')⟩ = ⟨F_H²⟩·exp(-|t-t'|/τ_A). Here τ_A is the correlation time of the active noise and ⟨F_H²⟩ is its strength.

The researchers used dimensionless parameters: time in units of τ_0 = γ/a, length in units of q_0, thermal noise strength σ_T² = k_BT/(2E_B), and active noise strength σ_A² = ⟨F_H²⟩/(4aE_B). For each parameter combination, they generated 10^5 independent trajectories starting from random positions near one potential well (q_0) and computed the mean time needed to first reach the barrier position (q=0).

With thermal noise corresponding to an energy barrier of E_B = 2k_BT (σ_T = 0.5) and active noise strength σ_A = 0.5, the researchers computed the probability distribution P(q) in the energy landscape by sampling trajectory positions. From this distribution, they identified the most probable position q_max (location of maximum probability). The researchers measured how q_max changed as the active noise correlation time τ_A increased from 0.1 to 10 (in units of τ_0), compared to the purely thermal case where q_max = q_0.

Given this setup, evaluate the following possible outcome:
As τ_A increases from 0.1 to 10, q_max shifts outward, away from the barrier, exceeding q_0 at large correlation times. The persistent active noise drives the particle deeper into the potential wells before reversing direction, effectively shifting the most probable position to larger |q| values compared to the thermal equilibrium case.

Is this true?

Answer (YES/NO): YES